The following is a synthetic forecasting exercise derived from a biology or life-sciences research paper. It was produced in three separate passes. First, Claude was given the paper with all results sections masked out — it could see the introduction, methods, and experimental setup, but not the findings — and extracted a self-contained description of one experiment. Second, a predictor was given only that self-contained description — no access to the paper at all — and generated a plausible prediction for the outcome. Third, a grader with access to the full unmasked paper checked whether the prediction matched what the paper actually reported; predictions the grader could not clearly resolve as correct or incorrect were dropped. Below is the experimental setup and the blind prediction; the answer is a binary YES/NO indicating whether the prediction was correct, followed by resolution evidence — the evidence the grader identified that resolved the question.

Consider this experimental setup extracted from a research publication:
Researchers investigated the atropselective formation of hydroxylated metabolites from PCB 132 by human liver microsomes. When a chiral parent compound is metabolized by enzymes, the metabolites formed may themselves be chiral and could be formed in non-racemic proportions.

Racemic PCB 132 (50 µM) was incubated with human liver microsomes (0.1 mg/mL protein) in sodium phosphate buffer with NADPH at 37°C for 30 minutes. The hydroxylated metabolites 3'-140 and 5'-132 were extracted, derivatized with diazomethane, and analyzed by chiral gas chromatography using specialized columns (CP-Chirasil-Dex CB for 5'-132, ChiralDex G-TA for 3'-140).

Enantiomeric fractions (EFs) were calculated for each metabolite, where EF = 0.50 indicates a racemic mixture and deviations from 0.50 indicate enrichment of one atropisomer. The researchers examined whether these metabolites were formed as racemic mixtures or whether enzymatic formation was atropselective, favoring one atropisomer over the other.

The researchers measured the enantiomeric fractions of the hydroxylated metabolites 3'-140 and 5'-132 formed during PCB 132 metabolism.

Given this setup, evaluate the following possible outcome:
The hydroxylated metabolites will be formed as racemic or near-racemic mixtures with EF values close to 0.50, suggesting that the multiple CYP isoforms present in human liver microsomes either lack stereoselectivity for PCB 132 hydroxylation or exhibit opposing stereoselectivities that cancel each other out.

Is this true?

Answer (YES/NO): NO